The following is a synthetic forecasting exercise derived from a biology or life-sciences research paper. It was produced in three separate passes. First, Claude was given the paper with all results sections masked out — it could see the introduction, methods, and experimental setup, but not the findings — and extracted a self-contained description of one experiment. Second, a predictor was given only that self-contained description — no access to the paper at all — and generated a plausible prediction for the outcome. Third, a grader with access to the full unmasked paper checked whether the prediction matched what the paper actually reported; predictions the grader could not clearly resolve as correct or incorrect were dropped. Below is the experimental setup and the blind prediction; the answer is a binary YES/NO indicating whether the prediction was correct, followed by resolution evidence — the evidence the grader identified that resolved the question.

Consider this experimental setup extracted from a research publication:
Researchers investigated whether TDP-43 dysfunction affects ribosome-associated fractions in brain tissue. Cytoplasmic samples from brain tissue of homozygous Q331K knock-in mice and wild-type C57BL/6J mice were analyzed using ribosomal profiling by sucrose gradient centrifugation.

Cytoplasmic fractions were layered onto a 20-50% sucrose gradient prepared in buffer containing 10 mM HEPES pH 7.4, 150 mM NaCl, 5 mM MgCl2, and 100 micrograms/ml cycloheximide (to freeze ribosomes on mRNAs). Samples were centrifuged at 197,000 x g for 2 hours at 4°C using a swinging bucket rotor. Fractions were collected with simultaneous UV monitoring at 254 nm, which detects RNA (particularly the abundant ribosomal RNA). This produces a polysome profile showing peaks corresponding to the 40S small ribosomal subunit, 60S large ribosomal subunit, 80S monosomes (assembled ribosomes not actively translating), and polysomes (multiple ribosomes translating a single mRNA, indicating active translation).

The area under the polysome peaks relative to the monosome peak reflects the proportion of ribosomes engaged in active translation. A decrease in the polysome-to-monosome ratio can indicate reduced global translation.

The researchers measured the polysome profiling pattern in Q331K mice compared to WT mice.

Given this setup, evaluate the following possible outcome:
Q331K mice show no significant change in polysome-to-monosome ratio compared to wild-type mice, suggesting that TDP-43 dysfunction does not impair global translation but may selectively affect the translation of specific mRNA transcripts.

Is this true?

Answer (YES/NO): NO